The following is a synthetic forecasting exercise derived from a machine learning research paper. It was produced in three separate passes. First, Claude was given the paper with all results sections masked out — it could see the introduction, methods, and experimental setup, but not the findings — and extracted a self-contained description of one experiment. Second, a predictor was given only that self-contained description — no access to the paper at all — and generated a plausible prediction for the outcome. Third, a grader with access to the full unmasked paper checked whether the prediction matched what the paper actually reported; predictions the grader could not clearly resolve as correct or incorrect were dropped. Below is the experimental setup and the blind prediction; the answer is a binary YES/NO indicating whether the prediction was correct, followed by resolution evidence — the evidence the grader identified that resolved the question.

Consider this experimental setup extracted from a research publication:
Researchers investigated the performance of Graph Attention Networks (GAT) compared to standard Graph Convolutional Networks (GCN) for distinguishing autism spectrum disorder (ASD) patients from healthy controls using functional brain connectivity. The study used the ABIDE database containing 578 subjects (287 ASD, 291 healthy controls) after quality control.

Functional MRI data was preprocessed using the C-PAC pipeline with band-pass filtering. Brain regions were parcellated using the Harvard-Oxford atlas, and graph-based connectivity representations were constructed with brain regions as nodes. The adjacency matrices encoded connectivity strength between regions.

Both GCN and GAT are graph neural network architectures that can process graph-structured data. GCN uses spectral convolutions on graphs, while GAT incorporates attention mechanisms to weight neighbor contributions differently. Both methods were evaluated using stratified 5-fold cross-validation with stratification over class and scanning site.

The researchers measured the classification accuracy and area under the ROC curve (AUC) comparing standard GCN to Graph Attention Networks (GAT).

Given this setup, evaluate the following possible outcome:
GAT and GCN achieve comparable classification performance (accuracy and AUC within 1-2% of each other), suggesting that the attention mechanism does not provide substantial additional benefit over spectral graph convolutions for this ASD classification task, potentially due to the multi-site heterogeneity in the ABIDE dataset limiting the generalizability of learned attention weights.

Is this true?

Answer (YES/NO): NO